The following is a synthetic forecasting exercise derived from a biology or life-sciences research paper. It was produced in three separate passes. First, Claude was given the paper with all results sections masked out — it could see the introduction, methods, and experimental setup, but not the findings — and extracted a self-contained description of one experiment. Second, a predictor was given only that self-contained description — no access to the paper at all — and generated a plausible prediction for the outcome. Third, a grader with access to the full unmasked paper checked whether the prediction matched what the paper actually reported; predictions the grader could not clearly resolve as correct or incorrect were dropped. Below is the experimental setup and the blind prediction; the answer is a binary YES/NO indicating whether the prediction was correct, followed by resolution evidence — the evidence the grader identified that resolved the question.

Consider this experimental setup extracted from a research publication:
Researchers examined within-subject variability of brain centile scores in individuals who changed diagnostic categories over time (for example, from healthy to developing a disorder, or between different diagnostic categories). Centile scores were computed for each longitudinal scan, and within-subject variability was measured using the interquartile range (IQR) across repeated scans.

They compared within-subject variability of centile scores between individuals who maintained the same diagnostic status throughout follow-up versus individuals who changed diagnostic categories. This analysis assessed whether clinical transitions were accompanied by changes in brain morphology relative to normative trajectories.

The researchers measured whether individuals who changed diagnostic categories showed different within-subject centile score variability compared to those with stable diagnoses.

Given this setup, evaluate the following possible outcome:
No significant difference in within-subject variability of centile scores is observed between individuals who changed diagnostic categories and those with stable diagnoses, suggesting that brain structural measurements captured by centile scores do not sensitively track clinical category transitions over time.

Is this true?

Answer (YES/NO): NO